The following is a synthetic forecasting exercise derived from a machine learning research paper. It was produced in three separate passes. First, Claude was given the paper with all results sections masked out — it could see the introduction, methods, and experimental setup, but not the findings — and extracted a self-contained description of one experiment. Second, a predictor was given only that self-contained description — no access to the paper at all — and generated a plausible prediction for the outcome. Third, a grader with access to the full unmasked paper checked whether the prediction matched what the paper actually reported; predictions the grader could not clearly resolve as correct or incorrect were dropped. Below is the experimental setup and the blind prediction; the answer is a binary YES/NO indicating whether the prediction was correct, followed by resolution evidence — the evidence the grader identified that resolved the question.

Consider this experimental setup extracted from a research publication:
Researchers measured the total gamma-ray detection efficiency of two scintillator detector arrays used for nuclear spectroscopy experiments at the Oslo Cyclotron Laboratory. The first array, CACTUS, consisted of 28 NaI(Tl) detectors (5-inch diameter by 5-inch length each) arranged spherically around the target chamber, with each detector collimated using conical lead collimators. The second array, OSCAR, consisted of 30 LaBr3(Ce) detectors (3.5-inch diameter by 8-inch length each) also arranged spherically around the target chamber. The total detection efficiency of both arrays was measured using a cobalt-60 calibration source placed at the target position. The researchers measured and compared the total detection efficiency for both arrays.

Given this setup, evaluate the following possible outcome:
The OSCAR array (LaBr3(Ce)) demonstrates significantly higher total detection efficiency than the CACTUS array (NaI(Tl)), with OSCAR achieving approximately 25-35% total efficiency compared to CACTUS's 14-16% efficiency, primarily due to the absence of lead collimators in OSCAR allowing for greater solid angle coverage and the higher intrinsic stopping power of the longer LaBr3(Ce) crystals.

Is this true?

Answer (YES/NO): NO